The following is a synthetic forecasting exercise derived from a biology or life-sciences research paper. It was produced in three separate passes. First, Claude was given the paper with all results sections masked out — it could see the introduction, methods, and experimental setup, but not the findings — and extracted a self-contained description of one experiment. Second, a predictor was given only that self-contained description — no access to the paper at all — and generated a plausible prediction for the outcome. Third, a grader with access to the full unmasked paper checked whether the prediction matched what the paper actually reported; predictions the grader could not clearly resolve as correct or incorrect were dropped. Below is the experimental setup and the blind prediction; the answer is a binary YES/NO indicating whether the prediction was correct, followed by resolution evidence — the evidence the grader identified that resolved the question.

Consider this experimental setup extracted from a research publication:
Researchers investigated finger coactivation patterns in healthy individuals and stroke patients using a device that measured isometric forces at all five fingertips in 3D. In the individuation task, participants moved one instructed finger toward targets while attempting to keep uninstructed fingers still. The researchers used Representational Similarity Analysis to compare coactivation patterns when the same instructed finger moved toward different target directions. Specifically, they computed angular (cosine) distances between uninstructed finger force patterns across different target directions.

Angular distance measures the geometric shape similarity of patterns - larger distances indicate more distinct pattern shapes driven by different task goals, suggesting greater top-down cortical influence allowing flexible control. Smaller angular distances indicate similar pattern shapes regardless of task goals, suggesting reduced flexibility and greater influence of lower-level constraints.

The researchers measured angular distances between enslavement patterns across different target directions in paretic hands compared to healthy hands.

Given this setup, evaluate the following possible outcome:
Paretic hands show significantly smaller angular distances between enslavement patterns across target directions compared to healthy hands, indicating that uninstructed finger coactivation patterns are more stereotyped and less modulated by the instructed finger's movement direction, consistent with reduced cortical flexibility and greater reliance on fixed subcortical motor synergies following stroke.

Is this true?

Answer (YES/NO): YES